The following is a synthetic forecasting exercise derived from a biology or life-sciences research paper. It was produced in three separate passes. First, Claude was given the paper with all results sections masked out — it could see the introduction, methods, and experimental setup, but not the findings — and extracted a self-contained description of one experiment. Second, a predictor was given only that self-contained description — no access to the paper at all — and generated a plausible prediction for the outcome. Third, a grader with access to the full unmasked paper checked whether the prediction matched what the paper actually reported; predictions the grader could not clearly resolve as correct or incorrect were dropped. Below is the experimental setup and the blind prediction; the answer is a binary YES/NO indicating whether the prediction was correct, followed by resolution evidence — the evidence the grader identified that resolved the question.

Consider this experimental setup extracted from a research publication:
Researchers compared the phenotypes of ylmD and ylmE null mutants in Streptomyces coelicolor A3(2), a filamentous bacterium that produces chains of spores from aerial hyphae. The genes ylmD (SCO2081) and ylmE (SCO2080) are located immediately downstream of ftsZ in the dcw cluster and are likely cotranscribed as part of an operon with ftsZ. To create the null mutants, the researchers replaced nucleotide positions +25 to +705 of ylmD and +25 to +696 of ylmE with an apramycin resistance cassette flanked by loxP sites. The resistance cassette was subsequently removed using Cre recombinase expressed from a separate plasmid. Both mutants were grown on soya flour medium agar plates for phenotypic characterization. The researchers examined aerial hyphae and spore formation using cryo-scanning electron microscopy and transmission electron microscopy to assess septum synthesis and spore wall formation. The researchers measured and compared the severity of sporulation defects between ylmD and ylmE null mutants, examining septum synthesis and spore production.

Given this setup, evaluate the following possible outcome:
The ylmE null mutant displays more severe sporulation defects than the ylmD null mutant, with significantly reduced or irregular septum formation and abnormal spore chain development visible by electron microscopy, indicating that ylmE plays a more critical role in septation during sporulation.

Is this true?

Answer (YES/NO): YES